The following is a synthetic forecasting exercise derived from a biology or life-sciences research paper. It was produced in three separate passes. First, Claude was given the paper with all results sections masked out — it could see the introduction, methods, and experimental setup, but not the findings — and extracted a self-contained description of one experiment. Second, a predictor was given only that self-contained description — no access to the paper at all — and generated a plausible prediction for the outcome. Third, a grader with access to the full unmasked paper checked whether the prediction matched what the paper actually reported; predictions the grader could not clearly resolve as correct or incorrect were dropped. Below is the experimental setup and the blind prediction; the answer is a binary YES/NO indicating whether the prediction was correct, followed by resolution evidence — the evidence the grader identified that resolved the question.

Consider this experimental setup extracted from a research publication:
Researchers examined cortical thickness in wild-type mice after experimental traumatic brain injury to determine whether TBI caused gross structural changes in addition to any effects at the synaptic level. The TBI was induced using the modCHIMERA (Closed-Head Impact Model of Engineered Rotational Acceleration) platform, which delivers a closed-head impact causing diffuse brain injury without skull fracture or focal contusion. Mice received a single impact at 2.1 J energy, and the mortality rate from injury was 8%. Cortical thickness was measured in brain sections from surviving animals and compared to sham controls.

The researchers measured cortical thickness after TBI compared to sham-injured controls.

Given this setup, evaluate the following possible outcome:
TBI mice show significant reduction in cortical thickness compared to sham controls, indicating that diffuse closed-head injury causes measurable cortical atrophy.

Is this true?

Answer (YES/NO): NO